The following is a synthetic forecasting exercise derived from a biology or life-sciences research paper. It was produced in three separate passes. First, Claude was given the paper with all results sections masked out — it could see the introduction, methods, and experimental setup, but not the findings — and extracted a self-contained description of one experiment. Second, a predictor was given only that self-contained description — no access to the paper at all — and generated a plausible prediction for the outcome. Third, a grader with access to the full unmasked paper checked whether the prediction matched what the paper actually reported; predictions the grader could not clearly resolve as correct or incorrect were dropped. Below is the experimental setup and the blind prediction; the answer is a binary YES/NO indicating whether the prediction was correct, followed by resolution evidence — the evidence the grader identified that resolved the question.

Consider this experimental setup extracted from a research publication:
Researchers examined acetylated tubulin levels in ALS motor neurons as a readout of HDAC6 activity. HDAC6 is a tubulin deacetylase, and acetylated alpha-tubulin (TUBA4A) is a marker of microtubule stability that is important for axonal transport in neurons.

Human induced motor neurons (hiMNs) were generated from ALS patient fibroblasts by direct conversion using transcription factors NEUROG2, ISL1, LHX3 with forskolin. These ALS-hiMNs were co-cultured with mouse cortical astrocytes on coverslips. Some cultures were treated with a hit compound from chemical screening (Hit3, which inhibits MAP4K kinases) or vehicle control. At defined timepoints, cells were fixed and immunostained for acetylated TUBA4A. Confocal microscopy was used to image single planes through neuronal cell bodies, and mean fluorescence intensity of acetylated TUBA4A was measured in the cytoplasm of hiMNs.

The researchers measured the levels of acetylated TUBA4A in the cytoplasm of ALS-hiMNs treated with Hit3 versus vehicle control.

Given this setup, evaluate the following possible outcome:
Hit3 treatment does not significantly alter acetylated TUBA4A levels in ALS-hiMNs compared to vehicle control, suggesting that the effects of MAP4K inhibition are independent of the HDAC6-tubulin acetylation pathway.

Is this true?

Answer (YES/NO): NO